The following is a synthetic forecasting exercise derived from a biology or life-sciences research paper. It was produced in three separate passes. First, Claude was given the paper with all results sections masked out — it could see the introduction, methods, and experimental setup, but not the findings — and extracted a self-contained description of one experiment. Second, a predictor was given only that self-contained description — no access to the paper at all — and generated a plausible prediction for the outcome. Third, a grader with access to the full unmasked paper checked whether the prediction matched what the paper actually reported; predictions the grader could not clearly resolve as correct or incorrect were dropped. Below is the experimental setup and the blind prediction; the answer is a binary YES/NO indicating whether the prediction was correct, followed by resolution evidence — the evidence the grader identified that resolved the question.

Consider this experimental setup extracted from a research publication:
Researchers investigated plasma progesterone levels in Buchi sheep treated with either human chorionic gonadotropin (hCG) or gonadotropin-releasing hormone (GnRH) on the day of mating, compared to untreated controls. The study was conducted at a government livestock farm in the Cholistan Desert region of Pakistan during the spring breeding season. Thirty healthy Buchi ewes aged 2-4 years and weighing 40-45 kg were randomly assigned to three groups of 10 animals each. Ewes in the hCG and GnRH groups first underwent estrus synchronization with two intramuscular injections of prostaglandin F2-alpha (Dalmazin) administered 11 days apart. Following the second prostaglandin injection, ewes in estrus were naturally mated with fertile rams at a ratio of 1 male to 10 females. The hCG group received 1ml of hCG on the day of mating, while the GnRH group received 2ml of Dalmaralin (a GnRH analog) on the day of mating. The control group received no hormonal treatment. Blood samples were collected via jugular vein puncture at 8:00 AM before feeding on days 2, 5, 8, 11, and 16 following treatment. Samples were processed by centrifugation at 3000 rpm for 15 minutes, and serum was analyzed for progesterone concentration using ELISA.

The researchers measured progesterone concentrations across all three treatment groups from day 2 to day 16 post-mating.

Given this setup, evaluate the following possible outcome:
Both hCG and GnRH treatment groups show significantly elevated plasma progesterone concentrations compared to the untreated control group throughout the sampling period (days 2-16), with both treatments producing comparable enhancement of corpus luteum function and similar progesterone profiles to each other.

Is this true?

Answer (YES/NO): NO